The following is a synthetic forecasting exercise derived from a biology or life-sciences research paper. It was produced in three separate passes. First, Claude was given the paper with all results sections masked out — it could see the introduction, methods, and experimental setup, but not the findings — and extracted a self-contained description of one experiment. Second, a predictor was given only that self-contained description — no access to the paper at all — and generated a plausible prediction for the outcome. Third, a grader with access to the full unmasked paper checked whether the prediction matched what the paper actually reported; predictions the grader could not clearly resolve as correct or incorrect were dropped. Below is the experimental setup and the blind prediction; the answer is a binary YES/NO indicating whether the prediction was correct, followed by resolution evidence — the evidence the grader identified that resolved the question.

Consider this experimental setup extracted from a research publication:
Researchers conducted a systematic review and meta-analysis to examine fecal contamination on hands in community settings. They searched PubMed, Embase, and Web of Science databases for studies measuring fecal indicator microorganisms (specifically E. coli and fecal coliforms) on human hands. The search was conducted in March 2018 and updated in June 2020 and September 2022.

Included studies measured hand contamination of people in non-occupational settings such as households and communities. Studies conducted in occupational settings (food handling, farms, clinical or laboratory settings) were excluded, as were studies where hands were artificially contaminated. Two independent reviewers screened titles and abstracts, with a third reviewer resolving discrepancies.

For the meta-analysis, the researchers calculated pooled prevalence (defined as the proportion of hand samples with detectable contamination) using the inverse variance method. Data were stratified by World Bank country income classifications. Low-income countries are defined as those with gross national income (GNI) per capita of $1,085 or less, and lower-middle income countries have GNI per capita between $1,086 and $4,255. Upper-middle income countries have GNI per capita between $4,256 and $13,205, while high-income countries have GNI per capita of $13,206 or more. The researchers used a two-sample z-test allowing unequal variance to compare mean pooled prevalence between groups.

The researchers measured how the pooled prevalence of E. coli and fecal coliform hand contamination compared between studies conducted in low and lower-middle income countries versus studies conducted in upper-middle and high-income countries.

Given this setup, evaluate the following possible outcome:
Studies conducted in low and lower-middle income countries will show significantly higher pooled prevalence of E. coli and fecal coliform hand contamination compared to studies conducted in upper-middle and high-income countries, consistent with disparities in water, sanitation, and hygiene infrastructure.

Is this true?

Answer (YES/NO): YES